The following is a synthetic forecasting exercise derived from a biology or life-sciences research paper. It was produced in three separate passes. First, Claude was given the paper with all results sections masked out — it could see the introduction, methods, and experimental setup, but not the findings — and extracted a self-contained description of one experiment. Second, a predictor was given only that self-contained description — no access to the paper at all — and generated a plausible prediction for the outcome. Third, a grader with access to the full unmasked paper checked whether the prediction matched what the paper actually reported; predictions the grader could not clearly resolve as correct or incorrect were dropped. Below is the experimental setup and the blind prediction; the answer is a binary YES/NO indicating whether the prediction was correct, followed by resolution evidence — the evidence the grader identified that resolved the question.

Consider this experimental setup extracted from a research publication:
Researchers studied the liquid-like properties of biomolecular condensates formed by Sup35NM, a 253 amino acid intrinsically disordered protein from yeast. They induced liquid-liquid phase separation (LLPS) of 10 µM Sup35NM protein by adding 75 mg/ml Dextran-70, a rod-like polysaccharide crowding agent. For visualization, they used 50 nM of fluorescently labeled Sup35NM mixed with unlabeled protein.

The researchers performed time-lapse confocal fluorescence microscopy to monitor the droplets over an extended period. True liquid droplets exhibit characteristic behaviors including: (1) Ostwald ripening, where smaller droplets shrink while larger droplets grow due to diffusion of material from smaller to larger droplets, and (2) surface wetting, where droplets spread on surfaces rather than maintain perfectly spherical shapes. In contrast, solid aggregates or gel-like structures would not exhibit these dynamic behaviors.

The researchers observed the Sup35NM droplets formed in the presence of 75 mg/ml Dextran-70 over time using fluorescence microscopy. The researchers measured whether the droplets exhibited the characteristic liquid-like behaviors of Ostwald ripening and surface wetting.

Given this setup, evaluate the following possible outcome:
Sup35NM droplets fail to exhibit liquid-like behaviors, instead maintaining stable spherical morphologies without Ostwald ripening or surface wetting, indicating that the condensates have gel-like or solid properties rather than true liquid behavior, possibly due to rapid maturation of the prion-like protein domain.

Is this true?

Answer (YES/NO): NO